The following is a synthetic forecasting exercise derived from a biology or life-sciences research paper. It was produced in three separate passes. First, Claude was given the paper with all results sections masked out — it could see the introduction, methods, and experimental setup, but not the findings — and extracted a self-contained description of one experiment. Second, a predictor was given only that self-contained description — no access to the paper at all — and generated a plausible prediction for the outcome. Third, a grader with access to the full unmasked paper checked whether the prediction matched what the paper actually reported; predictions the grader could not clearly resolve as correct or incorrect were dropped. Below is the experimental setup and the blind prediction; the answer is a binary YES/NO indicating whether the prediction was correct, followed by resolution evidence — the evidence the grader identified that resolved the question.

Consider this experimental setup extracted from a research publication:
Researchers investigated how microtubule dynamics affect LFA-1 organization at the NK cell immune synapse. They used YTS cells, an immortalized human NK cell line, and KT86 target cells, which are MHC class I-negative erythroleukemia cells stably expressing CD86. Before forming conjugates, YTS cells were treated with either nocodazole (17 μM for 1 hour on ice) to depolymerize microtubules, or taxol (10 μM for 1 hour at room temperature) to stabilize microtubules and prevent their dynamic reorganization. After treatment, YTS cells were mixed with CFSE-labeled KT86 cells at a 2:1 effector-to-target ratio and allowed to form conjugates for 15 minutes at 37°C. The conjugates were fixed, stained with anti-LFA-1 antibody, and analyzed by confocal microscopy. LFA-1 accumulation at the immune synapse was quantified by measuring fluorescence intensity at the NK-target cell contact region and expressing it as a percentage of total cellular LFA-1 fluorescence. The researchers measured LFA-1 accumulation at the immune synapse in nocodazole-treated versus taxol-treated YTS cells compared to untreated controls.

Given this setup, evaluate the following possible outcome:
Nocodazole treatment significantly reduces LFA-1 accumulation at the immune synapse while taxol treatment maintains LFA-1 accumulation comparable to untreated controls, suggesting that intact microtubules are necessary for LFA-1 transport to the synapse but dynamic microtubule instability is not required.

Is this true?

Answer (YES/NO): NO